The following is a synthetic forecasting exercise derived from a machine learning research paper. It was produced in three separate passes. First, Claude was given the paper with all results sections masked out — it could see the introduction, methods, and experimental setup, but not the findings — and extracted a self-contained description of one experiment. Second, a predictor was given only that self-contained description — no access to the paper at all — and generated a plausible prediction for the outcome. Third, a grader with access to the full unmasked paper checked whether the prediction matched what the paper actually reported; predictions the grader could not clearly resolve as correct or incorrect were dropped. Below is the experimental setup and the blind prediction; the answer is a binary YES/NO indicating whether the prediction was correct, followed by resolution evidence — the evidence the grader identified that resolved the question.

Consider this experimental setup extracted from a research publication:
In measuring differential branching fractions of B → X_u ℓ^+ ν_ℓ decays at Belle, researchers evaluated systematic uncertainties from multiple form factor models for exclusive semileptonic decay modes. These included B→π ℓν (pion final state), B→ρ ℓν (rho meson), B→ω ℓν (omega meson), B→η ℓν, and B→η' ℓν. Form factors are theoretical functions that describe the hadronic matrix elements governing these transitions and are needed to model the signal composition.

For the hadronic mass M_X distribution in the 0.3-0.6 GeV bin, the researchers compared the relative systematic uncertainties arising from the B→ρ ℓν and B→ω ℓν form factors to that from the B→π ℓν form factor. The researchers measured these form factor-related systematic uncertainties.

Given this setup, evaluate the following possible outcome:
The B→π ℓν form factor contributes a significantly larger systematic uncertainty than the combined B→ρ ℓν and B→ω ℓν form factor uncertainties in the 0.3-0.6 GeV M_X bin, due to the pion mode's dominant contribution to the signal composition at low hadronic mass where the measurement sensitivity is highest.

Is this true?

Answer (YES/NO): NO